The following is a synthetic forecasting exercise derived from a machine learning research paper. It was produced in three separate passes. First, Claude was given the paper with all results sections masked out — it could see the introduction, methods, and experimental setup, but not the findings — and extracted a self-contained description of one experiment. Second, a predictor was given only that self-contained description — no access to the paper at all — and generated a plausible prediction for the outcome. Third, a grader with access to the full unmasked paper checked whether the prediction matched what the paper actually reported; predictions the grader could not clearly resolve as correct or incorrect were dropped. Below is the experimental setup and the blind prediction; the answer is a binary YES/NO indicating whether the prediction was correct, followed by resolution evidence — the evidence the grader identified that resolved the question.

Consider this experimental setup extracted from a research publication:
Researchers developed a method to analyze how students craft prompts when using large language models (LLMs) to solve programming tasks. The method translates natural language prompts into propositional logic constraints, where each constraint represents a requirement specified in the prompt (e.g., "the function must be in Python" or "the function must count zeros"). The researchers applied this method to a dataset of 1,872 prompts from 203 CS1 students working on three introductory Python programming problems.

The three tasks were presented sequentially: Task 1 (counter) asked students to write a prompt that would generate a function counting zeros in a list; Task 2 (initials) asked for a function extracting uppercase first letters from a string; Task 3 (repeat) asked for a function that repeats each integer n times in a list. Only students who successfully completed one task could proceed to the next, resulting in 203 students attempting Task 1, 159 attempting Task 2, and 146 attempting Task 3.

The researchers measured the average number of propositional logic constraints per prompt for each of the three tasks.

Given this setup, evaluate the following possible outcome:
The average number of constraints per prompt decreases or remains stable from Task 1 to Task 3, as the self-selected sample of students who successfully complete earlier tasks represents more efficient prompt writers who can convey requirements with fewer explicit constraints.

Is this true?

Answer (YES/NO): YES